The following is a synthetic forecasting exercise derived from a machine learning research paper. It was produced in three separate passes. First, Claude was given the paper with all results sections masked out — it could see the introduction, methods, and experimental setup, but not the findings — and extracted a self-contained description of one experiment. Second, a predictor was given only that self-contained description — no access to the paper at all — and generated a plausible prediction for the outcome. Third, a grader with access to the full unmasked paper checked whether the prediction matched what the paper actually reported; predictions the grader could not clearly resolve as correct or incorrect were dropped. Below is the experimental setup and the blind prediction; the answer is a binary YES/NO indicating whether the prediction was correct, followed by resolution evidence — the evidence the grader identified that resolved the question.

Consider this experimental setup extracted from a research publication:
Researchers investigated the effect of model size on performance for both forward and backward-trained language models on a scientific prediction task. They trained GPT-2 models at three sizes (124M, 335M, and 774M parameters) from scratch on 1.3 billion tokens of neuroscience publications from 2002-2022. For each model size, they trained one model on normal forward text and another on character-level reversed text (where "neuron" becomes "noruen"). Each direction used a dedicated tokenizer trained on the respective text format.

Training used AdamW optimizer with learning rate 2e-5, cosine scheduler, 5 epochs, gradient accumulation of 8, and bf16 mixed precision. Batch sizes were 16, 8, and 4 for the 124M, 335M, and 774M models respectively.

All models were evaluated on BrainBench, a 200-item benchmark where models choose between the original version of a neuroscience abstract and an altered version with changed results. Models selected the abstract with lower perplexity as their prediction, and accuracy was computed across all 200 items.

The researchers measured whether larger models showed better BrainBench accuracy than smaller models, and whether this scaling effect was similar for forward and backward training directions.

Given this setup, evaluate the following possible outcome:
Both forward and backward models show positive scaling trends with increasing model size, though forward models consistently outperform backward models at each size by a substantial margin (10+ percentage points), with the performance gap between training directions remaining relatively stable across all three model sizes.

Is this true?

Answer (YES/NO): NO